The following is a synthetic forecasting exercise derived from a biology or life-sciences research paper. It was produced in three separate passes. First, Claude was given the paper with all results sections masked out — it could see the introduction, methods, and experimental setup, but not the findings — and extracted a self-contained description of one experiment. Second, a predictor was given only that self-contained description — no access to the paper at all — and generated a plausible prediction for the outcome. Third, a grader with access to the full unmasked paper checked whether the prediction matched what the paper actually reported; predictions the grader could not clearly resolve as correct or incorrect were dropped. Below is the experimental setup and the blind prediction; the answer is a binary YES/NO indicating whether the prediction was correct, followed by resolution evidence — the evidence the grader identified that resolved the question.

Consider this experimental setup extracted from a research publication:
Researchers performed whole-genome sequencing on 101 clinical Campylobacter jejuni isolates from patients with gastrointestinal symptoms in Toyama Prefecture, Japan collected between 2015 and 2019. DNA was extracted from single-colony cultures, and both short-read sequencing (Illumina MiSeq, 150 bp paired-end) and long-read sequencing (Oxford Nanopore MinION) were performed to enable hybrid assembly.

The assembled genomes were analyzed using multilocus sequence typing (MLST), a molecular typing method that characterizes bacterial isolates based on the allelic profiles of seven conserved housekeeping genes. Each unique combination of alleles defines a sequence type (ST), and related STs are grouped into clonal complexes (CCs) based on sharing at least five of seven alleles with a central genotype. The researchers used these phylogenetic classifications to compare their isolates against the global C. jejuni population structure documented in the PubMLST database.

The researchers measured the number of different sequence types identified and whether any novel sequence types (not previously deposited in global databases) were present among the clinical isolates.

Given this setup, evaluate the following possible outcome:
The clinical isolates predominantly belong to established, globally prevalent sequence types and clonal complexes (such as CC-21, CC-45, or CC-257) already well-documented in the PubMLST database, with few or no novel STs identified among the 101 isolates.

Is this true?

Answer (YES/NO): NO